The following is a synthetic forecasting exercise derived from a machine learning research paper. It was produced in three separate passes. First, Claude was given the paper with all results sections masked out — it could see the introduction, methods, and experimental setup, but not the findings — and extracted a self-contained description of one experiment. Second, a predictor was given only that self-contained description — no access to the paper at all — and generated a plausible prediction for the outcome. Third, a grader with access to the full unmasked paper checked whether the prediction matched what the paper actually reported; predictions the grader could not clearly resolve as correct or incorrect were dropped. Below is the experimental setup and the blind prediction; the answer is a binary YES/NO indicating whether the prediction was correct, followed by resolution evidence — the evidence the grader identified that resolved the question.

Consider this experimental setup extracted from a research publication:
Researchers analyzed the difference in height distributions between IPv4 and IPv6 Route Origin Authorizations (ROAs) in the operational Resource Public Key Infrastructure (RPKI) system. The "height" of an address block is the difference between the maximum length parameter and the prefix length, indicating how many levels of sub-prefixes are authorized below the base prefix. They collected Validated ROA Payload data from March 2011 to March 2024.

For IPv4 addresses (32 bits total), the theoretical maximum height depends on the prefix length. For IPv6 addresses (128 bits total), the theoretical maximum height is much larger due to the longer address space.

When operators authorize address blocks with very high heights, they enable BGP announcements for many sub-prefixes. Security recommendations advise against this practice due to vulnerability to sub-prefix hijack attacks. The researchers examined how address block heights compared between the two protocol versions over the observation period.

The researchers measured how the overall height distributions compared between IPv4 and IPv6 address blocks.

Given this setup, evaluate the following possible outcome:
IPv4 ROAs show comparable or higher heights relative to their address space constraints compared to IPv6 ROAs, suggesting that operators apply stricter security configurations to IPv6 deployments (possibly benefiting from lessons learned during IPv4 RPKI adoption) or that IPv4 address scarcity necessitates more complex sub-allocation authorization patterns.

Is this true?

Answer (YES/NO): NO